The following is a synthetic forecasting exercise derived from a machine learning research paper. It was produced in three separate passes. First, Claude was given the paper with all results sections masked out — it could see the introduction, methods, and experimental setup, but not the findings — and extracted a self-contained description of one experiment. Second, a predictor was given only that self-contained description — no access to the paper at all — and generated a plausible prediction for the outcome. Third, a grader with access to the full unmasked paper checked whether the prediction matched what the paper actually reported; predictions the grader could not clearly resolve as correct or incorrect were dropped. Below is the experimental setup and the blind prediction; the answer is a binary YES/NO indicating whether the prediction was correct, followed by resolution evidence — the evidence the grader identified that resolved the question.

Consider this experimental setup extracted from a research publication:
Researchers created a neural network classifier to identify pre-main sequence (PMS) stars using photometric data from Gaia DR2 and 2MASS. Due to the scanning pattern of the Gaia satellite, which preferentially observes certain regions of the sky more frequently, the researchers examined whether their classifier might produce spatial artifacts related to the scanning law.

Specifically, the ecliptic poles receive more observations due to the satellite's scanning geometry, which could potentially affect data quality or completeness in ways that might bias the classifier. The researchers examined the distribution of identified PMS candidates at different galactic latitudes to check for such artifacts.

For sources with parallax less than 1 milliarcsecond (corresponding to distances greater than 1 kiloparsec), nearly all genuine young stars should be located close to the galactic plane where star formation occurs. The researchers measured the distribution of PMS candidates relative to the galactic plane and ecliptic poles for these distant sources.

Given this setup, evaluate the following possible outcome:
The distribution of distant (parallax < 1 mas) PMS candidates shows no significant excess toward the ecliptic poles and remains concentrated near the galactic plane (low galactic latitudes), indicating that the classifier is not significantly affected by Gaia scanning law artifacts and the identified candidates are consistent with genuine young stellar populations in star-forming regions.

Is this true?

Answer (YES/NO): NO